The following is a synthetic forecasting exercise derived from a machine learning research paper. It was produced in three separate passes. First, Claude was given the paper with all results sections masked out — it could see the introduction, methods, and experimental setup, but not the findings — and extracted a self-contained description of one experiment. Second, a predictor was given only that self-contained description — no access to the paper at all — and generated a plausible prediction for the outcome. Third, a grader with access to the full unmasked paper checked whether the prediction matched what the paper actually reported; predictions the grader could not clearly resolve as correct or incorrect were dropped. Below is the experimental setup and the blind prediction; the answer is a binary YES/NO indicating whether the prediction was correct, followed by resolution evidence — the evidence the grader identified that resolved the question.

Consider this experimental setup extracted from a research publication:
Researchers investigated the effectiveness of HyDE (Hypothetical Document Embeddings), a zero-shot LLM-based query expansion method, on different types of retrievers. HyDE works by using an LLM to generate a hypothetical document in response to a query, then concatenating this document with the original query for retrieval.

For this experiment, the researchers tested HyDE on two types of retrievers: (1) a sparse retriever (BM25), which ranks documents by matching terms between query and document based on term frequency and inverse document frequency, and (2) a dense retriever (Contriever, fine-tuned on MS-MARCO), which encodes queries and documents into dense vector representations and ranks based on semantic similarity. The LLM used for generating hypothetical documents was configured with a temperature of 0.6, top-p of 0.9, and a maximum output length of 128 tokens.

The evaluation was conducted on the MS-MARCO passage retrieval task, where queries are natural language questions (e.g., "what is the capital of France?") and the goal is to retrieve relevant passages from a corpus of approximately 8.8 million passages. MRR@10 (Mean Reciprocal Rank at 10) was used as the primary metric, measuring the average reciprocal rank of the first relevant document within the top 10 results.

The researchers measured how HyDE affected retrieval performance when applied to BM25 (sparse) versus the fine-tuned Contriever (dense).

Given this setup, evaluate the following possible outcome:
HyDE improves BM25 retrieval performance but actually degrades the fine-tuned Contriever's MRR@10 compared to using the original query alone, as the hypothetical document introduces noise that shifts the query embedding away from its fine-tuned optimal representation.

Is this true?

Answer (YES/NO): NO